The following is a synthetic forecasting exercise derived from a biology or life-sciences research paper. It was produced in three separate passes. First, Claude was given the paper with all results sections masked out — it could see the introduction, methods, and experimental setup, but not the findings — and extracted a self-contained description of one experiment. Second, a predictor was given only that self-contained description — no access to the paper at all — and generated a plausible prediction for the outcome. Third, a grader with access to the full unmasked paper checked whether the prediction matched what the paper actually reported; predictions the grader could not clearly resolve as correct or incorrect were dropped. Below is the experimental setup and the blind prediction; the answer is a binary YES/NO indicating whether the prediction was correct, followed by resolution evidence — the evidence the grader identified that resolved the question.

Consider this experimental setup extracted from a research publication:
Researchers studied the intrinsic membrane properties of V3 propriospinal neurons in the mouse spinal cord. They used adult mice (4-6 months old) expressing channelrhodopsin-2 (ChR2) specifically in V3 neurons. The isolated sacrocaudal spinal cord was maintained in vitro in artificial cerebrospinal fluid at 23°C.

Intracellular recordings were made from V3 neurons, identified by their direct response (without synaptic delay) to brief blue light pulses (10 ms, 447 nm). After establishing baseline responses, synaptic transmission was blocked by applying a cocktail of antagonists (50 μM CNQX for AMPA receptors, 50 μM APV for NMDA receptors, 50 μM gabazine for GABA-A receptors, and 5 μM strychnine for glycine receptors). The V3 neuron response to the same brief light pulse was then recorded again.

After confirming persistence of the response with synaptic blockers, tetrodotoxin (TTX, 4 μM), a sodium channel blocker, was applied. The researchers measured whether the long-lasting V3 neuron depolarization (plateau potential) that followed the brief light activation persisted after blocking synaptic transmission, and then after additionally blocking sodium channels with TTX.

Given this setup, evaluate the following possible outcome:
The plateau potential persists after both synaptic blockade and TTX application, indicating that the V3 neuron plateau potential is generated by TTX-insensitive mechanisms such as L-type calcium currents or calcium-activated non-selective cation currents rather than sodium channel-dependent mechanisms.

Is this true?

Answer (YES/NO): NO